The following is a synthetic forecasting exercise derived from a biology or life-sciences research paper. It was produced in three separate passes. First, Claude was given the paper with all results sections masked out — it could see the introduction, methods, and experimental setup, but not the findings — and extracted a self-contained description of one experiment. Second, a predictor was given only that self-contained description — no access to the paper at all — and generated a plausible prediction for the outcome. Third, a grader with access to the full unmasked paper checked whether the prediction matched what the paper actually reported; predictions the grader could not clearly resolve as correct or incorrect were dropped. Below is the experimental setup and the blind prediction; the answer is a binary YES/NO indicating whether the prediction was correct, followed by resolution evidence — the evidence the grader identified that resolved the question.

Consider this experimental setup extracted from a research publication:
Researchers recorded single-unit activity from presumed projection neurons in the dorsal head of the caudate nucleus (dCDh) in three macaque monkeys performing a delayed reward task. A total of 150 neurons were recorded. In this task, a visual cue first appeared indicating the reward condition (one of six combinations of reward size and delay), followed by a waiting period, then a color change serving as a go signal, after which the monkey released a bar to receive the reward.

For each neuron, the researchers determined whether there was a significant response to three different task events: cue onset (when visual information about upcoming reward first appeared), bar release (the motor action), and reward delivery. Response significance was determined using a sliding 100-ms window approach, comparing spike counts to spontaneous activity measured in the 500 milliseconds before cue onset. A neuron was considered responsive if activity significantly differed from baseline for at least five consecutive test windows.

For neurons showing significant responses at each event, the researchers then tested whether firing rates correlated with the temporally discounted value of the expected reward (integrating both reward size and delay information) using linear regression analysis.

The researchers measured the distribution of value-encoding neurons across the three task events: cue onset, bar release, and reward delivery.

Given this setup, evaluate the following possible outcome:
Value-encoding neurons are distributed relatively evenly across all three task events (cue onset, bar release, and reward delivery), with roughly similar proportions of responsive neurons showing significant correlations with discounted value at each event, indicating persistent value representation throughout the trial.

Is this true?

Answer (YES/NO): NO